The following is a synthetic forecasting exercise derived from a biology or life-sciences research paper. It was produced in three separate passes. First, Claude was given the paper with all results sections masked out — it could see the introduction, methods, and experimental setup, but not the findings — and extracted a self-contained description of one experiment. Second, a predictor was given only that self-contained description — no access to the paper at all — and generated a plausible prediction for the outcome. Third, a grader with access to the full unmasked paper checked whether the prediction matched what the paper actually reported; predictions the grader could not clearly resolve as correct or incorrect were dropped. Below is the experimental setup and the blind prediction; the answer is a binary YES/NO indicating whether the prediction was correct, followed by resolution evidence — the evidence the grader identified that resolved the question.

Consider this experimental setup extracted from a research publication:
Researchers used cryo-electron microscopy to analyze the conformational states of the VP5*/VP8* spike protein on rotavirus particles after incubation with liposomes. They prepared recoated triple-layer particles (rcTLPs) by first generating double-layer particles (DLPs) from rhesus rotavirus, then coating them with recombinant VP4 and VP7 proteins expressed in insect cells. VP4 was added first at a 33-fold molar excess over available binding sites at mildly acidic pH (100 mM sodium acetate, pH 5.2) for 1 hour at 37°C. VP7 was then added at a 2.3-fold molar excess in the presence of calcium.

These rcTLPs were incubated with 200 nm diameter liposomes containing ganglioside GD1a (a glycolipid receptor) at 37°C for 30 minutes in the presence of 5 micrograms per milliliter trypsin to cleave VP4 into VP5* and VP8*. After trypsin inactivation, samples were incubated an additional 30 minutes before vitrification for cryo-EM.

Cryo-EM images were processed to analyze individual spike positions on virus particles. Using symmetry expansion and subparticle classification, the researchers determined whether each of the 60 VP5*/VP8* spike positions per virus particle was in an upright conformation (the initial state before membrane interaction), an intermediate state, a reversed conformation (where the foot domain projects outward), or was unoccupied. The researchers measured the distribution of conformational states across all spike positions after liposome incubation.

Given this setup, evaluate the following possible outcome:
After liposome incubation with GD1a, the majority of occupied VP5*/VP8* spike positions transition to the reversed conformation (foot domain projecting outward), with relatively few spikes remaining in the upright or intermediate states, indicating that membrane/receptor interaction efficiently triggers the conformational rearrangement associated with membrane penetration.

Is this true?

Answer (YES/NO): NO